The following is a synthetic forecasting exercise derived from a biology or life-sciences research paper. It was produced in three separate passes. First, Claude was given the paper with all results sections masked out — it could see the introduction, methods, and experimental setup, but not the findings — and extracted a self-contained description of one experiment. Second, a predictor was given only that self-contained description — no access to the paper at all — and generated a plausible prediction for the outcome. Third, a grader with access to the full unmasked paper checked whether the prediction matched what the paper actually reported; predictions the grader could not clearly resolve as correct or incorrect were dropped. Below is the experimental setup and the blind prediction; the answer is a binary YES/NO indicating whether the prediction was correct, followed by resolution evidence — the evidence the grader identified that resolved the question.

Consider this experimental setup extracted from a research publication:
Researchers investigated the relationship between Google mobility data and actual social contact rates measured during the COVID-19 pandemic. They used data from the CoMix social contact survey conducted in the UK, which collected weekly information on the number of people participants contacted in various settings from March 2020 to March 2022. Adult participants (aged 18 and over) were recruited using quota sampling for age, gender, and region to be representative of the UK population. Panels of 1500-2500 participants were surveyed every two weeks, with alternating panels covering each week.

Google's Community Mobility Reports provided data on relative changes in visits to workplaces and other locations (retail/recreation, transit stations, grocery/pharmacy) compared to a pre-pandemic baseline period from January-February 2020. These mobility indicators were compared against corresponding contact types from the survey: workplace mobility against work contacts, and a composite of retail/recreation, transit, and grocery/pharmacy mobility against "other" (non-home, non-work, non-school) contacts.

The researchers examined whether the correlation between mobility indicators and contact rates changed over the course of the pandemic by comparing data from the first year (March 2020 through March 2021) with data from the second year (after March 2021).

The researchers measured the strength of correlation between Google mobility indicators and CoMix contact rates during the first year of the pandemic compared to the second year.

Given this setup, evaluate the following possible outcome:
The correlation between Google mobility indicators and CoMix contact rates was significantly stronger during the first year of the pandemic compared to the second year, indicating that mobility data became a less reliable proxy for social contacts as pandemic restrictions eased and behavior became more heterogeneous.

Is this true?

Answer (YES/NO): YES